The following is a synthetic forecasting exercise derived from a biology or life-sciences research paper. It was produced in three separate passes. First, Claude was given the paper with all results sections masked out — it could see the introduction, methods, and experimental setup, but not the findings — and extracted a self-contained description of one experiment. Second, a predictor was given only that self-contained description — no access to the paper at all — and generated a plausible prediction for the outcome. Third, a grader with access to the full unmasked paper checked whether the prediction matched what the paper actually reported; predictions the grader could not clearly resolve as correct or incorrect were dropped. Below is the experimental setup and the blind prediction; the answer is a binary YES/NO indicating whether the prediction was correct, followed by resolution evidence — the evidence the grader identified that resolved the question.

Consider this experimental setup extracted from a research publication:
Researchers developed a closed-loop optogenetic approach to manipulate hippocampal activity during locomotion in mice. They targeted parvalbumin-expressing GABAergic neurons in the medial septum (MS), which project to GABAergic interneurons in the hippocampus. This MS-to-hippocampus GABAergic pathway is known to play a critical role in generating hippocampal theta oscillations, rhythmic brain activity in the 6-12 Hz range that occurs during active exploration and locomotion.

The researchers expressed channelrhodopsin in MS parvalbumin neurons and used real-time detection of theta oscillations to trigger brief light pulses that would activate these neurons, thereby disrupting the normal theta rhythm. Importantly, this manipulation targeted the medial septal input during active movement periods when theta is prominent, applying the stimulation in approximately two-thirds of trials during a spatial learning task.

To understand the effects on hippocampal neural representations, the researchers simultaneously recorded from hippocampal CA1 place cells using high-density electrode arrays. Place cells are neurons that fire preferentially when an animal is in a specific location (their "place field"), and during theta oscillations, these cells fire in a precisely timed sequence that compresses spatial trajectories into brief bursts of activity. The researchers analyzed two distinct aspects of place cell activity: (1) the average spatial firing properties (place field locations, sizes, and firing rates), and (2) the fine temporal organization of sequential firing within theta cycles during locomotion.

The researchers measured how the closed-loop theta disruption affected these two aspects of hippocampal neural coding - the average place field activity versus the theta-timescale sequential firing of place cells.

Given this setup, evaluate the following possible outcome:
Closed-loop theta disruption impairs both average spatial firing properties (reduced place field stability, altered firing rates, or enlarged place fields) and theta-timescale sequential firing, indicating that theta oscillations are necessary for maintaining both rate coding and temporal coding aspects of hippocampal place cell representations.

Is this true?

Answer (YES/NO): NO